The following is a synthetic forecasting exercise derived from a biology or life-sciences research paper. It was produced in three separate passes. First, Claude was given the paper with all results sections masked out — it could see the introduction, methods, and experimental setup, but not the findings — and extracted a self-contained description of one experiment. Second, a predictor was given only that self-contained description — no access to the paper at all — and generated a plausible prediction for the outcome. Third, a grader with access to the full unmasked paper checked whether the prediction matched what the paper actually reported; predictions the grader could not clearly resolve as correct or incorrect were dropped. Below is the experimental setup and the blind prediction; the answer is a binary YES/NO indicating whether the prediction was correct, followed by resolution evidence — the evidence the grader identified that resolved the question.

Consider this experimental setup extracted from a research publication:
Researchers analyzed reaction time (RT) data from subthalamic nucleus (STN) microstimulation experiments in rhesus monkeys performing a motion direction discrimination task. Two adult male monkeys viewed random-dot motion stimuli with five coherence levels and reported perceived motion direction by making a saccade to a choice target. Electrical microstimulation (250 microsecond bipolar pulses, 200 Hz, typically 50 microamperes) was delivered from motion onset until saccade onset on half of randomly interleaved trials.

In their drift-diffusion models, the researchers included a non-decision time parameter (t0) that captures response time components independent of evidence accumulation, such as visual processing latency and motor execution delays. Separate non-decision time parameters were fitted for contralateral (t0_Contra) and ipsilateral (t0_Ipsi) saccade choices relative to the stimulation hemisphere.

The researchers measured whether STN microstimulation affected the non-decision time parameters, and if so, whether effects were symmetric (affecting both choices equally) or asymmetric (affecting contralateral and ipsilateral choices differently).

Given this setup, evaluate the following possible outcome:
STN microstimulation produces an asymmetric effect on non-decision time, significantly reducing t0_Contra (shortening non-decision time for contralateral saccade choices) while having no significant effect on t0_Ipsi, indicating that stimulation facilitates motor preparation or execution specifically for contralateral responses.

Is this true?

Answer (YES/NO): NO